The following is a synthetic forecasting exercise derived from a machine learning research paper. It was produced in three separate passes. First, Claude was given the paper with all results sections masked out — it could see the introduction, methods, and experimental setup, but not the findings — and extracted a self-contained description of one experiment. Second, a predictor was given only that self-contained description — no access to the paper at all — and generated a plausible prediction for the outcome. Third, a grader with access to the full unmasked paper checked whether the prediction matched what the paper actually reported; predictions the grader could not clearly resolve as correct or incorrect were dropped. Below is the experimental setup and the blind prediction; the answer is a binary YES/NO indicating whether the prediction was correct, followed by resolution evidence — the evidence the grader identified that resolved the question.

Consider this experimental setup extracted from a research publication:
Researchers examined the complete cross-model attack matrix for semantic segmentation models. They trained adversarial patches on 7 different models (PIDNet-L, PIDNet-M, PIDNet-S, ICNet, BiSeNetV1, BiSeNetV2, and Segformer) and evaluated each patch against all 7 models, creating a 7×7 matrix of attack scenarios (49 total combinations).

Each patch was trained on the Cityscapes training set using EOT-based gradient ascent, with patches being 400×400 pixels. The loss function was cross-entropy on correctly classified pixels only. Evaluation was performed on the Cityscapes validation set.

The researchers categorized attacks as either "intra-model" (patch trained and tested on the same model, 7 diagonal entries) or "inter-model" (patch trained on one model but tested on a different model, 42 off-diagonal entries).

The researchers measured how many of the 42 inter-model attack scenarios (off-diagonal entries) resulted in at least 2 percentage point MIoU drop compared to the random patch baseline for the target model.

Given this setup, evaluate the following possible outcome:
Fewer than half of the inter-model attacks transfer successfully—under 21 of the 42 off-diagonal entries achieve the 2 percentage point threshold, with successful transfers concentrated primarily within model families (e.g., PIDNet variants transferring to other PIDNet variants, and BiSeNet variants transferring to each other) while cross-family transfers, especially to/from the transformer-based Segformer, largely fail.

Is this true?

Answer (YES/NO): NO